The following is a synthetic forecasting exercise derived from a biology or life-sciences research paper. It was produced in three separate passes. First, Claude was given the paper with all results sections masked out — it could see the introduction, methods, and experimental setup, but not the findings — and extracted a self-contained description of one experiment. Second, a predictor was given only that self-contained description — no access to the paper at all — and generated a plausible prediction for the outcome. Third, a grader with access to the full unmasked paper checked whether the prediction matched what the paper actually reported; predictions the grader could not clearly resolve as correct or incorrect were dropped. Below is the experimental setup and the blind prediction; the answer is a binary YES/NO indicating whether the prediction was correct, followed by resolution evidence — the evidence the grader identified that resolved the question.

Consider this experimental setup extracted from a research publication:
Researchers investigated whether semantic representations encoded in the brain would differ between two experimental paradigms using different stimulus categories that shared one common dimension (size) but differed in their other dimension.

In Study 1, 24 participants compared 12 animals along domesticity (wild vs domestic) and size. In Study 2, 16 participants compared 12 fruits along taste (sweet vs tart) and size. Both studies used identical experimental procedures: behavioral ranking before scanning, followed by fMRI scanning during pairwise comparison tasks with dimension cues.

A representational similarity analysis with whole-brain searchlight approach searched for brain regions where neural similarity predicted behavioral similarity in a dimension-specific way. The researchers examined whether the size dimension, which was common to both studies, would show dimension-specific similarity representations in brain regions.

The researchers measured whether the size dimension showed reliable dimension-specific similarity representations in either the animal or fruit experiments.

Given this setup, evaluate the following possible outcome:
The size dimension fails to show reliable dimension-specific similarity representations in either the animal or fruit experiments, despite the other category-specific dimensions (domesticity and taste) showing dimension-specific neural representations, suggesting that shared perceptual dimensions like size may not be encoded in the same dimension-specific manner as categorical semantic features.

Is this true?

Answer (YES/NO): YES